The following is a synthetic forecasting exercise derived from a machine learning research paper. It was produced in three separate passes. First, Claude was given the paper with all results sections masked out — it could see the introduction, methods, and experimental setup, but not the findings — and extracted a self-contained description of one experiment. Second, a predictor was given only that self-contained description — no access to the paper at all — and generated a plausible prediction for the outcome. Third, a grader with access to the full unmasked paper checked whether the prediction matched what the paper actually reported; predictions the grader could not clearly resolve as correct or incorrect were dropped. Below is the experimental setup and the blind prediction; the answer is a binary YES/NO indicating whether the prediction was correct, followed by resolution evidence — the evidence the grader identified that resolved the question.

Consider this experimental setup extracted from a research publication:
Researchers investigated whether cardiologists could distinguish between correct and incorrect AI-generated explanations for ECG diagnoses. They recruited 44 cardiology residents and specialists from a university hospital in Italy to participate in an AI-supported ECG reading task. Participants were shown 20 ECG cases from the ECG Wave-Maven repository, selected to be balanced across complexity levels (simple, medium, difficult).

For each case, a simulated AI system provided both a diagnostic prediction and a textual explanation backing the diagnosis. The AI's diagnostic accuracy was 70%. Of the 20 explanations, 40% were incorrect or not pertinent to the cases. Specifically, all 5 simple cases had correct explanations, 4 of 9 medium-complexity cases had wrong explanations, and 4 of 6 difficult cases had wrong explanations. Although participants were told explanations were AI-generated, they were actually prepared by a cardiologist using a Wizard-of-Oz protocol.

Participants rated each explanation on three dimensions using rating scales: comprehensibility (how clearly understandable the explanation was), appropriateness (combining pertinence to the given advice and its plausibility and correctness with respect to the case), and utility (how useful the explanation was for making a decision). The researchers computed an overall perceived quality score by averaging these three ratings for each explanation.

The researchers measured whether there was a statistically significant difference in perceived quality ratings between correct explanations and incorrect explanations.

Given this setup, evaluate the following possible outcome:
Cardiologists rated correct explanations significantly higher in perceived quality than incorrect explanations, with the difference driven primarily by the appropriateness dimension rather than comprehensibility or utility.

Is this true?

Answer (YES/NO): NO